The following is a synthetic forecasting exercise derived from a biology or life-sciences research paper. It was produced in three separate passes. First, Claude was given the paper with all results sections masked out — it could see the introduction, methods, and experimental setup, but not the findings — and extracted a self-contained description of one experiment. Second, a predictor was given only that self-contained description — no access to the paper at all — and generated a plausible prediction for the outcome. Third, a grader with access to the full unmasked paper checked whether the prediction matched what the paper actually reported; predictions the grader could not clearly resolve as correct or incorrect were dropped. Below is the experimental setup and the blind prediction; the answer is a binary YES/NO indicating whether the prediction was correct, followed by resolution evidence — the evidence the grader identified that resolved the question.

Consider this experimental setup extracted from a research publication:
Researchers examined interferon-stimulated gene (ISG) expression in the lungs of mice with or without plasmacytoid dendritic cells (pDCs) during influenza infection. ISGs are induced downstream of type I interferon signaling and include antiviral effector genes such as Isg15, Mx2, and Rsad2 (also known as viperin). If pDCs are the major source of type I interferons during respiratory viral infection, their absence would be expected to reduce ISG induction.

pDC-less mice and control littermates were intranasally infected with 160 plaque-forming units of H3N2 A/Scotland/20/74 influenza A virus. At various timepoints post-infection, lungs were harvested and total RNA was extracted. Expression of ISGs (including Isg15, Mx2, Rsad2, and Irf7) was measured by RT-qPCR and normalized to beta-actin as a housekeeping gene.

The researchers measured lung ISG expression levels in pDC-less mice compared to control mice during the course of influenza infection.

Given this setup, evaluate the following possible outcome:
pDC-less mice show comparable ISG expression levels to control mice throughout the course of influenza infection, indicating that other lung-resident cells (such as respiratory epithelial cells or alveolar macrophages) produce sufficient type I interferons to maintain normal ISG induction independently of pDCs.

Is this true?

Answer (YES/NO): YES